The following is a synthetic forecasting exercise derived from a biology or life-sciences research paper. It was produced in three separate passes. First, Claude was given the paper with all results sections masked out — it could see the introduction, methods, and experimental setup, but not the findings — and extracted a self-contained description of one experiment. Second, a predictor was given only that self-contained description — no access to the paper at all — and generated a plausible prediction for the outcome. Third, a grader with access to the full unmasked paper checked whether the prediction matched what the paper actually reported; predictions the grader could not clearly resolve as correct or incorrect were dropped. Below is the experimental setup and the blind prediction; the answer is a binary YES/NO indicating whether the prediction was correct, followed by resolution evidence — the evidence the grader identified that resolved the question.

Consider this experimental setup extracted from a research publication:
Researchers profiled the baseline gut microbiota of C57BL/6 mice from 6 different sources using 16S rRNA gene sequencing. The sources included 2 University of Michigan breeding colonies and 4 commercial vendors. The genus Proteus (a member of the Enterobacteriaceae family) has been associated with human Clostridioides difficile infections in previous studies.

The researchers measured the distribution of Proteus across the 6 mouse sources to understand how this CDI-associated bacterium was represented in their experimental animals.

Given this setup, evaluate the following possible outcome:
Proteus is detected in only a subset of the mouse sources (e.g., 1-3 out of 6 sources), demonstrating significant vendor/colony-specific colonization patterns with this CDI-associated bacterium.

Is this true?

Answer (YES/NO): YES